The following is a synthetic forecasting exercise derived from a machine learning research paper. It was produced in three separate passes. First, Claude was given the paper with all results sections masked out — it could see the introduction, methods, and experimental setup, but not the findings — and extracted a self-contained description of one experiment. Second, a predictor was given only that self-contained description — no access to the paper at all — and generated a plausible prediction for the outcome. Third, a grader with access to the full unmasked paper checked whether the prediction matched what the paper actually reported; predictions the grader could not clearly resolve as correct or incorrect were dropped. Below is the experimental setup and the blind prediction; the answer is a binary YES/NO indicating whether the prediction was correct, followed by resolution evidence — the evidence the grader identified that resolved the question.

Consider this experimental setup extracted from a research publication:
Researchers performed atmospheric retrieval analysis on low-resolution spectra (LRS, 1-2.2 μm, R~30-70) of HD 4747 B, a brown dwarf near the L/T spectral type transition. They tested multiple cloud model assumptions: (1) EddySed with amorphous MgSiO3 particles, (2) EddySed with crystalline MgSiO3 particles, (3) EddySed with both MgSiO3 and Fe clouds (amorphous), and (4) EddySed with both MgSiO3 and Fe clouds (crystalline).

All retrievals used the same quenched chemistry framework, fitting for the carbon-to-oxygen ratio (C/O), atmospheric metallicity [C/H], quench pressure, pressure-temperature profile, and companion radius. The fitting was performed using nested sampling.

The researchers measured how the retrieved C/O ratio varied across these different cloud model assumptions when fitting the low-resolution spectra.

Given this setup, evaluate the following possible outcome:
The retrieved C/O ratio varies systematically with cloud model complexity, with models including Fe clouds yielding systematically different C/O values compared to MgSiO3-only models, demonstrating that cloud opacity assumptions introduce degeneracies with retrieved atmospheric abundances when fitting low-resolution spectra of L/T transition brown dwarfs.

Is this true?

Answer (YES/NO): NO